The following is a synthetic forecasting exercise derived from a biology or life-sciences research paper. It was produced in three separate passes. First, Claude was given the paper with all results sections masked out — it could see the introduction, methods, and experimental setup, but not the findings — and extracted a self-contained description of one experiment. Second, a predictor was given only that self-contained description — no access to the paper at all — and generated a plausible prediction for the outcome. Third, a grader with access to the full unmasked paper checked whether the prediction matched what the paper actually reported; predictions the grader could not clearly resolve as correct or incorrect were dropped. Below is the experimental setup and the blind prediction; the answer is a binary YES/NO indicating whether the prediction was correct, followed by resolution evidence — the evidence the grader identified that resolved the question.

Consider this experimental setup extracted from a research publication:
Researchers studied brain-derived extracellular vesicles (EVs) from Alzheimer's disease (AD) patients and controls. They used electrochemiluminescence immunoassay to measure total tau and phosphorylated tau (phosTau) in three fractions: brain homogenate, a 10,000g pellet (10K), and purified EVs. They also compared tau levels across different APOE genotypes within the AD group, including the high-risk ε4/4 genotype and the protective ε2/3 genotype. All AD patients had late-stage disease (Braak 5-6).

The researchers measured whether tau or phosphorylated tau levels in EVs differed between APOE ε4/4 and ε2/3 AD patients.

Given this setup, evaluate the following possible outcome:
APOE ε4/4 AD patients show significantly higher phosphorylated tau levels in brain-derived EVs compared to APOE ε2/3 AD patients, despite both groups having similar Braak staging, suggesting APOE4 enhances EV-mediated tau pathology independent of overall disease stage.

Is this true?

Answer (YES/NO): NO